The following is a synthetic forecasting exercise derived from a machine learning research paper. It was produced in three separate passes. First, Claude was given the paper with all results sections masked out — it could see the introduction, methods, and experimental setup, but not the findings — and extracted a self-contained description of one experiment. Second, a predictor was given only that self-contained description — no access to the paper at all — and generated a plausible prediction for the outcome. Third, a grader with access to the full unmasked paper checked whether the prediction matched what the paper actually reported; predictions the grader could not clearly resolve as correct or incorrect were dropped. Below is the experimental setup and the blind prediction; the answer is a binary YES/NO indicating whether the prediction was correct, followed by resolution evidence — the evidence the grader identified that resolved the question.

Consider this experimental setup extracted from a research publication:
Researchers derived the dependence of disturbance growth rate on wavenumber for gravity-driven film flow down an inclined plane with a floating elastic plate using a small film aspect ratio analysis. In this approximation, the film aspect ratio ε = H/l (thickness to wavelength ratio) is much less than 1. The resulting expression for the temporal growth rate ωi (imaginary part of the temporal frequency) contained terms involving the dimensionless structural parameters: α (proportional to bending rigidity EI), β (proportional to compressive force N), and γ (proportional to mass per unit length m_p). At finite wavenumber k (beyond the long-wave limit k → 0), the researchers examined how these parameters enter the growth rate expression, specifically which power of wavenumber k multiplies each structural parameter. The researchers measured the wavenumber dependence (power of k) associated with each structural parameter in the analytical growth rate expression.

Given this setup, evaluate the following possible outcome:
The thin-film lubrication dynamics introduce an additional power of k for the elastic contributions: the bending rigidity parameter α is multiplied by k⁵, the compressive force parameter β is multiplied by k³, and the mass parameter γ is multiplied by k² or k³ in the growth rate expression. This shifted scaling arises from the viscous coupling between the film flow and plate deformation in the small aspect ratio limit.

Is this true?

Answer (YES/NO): NO